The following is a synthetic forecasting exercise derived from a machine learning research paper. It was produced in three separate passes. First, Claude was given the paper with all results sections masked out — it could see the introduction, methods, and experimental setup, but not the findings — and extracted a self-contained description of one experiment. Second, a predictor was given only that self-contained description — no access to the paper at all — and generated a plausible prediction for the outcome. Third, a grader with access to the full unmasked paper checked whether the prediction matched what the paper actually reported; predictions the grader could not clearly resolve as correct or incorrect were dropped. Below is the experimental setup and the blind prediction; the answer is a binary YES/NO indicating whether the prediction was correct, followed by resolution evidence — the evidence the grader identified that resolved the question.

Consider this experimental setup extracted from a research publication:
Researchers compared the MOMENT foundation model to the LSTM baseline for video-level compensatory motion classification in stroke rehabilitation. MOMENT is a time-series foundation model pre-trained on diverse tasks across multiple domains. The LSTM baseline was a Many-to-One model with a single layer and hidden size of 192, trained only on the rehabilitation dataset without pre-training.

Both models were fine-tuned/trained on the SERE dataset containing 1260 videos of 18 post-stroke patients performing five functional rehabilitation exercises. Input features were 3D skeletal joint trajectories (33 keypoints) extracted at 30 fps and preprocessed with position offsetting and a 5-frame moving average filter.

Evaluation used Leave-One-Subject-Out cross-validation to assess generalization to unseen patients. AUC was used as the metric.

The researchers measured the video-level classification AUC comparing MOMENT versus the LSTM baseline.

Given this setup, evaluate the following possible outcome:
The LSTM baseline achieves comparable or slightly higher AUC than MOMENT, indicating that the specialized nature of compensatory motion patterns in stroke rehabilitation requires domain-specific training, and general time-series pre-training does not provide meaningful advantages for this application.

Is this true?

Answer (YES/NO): NO